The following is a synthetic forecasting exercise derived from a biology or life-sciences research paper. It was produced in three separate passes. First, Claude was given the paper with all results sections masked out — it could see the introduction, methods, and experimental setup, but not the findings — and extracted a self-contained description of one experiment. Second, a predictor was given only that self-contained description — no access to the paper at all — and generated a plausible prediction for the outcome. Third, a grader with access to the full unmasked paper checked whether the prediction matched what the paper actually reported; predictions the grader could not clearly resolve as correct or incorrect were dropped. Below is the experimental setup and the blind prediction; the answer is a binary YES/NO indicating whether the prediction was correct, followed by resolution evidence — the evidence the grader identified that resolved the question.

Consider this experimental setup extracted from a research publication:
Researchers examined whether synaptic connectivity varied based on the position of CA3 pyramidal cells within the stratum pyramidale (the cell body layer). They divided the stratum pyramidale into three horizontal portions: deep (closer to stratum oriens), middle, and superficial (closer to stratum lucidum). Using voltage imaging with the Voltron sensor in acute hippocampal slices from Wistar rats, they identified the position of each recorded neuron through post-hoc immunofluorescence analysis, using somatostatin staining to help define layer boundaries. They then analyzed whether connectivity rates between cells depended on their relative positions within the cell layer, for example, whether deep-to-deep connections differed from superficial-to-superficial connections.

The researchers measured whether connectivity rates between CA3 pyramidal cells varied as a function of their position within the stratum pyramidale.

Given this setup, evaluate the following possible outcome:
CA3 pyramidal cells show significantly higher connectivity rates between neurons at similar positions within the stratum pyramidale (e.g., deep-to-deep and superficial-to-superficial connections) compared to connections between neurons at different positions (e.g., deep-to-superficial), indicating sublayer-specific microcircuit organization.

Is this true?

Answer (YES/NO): NO